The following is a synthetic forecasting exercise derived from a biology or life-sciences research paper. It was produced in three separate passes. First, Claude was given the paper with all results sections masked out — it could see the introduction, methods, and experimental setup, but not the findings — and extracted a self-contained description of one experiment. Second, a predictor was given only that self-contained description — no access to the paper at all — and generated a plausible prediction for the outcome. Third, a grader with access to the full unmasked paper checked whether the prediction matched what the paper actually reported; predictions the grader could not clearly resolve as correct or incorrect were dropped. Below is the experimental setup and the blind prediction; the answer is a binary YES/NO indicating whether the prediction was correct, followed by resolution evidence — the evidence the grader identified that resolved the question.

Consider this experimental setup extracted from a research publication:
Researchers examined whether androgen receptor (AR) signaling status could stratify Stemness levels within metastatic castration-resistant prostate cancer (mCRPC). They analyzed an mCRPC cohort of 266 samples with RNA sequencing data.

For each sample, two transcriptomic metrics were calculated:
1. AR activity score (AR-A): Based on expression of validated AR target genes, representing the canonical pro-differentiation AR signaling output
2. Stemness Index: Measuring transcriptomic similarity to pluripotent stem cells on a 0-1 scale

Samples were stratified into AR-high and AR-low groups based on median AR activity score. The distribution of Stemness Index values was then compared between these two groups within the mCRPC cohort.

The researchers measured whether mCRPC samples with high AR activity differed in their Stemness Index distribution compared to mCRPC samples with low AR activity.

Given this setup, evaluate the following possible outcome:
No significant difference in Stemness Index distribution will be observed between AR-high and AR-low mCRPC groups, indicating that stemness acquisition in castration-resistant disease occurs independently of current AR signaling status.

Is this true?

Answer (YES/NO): NO